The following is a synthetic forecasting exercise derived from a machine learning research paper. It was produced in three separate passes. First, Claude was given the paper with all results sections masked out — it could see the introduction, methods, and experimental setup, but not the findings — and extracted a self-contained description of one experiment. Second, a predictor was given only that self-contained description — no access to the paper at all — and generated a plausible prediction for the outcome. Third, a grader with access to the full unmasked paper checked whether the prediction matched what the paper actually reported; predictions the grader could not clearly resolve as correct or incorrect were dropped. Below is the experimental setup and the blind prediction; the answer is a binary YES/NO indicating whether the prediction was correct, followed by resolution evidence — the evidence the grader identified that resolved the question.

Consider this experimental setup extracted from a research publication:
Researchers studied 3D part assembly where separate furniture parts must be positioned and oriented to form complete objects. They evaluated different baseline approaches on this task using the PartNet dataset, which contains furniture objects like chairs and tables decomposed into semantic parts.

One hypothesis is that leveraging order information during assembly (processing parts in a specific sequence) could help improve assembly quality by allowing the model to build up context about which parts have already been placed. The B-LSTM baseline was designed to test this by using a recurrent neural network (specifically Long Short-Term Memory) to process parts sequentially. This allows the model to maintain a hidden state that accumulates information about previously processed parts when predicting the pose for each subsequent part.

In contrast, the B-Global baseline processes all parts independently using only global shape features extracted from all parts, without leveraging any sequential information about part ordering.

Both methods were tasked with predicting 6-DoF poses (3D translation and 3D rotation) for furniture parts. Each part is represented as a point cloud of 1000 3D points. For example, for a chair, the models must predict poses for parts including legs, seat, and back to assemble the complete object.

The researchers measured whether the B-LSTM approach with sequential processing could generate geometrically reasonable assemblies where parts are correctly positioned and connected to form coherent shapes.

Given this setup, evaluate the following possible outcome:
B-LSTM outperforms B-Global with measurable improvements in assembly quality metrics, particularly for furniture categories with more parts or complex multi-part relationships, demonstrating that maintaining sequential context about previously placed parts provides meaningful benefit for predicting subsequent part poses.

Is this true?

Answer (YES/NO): NO